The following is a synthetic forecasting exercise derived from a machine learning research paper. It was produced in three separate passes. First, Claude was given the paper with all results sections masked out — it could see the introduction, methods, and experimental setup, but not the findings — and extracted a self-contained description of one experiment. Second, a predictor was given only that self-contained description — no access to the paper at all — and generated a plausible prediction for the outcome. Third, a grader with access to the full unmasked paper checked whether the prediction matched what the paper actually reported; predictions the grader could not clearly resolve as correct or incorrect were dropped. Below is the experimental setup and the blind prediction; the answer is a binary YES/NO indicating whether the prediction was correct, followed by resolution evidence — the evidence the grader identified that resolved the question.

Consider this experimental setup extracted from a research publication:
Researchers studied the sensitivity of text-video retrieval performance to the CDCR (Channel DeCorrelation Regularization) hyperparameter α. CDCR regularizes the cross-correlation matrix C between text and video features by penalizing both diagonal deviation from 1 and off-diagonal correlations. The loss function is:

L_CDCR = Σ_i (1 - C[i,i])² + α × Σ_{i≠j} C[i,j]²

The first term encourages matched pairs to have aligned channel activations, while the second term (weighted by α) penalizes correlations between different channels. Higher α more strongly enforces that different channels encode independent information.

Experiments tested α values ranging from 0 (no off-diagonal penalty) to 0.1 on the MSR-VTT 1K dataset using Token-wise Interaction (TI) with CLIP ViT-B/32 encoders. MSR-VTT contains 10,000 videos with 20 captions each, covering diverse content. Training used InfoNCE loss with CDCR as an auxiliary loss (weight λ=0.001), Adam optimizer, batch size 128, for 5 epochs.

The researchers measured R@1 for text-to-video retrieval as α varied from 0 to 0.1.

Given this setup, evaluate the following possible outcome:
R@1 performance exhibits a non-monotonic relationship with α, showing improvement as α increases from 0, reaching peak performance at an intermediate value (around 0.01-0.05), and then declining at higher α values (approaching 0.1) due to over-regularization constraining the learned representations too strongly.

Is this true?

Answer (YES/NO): NO